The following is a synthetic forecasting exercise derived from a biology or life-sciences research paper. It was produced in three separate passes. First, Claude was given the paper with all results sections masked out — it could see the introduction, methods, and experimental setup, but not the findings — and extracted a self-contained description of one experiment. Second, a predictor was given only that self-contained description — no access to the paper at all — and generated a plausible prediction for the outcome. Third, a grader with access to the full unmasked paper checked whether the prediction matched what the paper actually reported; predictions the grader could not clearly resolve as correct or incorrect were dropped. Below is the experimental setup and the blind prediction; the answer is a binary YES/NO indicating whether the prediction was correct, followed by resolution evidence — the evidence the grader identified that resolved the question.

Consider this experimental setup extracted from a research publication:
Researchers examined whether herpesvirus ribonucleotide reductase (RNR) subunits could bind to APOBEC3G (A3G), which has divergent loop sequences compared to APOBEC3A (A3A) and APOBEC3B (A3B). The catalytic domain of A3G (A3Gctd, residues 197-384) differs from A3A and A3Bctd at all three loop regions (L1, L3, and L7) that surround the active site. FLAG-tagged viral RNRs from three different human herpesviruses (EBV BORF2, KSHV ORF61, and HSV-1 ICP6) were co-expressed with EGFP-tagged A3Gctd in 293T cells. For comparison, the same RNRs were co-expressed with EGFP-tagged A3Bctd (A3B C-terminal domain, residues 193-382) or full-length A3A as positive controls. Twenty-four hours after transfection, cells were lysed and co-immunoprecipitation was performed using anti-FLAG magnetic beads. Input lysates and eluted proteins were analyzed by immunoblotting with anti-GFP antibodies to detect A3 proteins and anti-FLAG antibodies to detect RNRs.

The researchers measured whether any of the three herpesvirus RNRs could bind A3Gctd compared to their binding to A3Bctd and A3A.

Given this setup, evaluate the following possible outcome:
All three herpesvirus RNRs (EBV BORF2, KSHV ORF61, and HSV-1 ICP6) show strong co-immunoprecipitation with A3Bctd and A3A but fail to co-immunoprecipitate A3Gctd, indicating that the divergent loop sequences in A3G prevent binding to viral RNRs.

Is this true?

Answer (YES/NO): NO